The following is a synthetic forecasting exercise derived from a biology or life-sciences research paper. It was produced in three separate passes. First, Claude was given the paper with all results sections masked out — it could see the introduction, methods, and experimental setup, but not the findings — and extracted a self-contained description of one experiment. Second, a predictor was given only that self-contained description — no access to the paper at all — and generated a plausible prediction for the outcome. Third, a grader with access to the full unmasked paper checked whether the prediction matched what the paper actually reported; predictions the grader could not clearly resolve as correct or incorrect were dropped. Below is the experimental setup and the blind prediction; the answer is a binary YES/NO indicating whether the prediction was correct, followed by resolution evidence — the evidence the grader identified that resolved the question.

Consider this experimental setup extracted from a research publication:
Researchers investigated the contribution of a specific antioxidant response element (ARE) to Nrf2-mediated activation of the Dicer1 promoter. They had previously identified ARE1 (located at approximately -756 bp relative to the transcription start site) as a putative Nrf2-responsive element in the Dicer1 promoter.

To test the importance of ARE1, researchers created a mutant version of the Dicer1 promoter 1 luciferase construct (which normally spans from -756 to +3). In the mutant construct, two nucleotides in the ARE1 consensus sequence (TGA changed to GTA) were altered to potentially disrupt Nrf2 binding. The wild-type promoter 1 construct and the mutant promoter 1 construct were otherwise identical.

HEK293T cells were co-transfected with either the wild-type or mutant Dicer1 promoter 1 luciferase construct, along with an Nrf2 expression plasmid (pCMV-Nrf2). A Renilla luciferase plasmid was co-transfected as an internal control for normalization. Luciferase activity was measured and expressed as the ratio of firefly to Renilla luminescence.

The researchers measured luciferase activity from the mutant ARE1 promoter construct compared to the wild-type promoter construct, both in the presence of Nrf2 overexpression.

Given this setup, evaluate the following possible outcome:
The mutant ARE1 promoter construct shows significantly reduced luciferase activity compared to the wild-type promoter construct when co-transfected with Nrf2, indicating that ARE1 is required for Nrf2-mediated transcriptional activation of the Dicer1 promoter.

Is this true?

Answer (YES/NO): YES